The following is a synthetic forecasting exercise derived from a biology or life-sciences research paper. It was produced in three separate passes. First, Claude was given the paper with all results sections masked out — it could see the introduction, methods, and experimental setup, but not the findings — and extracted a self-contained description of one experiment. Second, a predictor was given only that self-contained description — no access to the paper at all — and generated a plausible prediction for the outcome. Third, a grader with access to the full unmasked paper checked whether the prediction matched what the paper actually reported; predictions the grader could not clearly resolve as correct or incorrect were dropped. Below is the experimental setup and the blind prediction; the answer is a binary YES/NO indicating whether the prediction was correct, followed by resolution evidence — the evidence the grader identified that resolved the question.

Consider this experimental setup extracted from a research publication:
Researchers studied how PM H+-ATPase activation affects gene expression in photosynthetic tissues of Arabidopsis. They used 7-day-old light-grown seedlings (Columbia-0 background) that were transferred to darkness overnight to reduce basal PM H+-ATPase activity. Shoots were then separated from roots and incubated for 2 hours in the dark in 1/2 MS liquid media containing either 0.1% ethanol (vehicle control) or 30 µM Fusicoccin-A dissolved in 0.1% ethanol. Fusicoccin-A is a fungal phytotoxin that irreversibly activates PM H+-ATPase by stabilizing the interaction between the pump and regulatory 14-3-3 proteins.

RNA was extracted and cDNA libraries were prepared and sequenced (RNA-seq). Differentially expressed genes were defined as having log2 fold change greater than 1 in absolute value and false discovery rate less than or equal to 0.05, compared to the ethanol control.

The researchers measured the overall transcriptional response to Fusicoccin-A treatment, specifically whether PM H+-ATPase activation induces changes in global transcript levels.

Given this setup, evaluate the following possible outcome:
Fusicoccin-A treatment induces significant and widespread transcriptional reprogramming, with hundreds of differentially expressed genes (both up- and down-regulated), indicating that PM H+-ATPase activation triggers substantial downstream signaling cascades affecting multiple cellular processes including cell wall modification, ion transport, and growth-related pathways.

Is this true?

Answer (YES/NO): YES